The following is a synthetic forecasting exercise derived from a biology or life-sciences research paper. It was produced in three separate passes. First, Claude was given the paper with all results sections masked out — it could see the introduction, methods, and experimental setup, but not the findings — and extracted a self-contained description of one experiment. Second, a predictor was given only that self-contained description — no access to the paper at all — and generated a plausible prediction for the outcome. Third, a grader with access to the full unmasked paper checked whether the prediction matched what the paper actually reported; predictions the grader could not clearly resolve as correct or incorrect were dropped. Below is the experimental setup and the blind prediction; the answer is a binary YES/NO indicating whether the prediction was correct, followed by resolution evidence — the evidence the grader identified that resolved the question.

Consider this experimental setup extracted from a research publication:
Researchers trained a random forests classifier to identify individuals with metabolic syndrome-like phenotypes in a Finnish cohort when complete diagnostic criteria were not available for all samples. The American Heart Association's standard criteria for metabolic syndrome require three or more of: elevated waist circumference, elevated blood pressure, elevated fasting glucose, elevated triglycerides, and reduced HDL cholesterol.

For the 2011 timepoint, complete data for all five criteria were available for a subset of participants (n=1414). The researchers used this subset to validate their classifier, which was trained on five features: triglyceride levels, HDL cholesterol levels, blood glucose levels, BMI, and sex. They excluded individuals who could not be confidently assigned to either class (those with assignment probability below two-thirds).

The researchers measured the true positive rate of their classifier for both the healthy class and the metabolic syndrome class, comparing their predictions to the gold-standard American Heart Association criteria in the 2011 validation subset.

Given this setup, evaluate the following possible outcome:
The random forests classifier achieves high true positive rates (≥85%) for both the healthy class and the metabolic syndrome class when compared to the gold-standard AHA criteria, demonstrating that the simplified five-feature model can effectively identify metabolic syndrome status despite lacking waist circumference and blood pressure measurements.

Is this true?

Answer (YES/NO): NO